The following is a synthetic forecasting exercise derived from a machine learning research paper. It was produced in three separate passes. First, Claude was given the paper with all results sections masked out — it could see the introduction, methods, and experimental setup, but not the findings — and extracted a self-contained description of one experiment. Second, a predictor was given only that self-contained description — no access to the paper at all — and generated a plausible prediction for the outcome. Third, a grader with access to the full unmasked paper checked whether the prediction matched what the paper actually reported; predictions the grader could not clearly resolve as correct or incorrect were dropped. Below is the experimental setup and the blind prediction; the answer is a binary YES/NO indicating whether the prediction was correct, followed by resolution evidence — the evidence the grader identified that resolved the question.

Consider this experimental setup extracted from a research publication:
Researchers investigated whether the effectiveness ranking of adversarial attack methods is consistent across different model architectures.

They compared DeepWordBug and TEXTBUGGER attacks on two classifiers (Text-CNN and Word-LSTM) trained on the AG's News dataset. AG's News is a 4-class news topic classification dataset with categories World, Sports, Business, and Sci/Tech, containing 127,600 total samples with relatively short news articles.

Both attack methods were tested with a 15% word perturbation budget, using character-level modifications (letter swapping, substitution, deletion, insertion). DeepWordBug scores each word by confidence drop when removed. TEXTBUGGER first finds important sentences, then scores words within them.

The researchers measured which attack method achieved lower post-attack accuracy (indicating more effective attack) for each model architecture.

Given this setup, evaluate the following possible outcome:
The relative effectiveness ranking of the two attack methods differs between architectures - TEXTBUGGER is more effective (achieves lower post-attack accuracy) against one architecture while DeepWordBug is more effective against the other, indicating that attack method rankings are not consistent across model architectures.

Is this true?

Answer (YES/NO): NO